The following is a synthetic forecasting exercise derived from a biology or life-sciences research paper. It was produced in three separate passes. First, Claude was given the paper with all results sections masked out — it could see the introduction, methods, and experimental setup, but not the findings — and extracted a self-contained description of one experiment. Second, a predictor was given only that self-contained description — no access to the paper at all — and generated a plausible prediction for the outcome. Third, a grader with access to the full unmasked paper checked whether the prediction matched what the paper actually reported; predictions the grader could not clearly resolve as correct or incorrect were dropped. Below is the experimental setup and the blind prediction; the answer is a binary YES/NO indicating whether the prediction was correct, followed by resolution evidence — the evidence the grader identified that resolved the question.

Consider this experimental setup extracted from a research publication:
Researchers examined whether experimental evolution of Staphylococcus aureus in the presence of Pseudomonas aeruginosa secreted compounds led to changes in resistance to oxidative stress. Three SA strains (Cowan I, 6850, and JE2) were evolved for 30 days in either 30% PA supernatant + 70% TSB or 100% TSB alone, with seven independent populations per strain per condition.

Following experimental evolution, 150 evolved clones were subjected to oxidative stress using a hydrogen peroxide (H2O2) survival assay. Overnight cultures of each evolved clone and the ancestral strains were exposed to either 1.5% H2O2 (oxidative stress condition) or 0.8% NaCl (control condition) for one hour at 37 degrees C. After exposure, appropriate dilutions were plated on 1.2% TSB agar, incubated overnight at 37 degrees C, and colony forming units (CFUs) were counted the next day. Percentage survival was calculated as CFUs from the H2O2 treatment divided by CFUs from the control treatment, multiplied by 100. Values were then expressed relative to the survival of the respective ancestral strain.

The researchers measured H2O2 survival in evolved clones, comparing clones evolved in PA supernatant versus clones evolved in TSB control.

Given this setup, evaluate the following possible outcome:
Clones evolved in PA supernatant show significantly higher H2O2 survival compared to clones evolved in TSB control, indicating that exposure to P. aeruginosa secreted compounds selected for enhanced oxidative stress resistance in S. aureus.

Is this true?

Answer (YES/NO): NO